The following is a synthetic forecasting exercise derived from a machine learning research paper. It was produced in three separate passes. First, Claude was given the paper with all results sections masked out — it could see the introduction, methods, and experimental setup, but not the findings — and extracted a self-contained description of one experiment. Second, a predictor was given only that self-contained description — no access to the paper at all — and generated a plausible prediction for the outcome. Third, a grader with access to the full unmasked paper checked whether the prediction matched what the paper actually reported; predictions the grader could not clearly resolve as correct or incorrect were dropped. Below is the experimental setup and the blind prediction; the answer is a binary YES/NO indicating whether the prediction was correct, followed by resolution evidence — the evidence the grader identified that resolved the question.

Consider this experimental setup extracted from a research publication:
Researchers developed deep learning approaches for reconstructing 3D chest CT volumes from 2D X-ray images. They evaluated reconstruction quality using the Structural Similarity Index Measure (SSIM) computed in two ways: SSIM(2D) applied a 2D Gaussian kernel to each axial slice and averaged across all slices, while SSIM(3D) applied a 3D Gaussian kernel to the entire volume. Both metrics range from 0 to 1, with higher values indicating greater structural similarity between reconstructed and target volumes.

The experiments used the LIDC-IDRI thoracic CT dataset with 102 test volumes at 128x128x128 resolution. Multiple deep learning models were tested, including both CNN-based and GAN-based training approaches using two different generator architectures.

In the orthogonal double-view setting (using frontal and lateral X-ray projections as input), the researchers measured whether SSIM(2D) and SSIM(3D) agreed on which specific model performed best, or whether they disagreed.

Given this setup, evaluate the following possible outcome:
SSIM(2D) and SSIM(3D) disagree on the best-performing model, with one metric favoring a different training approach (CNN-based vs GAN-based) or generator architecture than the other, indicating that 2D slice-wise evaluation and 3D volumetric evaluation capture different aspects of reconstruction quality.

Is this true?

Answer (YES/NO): YES